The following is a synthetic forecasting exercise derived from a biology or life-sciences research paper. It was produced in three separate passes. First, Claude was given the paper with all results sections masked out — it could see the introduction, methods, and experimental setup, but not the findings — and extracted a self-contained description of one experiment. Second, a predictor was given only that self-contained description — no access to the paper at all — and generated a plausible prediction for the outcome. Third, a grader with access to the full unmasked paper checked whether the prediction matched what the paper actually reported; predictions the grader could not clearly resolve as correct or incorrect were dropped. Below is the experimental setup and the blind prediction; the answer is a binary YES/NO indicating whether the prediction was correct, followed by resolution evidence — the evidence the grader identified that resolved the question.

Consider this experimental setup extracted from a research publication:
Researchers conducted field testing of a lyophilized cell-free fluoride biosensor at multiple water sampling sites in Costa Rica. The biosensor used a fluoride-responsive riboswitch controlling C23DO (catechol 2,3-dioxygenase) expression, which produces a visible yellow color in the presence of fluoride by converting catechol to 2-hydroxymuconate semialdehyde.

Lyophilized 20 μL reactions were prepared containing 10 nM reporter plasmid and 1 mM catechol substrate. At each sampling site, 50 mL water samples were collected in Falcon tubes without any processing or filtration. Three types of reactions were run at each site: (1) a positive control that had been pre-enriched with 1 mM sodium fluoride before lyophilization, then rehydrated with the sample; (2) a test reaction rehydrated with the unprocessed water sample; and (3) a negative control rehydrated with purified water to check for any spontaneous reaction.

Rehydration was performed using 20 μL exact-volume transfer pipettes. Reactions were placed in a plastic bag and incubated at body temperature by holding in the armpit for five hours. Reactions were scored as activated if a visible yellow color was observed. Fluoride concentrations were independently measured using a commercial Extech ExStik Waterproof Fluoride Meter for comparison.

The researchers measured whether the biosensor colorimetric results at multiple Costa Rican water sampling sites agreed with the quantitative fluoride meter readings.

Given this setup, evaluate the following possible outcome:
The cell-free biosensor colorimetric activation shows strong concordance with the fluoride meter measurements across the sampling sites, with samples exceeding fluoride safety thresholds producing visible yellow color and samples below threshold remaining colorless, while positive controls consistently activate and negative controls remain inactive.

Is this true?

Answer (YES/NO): YES